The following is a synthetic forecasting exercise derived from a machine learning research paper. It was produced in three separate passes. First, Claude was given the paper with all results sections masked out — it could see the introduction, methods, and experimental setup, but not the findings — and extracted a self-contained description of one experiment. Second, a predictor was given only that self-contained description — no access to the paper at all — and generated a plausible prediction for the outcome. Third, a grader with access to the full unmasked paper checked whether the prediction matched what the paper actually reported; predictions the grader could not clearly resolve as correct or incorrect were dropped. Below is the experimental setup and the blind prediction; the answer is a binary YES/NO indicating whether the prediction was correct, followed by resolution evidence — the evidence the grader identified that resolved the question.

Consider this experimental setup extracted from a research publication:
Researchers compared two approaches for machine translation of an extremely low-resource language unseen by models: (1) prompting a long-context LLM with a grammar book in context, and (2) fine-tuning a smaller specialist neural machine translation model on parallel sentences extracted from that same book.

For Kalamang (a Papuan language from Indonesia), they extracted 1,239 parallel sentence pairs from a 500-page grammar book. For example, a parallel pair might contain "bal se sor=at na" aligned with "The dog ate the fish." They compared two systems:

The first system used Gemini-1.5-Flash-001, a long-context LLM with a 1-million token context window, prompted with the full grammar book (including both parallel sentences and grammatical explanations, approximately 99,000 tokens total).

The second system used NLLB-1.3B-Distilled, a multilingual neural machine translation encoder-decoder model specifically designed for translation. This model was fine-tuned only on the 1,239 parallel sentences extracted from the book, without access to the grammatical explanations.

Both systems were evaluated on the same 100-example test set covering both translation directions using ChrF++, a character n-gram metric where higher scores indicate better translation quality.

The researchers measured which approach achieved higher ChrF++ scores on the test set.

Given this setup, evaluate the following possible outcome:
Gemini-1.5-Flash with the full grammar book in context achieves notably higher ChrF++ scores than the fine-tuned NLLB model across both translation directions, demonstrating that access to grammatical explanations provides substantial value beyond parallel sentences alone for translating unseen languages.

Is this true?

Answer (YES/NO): NO